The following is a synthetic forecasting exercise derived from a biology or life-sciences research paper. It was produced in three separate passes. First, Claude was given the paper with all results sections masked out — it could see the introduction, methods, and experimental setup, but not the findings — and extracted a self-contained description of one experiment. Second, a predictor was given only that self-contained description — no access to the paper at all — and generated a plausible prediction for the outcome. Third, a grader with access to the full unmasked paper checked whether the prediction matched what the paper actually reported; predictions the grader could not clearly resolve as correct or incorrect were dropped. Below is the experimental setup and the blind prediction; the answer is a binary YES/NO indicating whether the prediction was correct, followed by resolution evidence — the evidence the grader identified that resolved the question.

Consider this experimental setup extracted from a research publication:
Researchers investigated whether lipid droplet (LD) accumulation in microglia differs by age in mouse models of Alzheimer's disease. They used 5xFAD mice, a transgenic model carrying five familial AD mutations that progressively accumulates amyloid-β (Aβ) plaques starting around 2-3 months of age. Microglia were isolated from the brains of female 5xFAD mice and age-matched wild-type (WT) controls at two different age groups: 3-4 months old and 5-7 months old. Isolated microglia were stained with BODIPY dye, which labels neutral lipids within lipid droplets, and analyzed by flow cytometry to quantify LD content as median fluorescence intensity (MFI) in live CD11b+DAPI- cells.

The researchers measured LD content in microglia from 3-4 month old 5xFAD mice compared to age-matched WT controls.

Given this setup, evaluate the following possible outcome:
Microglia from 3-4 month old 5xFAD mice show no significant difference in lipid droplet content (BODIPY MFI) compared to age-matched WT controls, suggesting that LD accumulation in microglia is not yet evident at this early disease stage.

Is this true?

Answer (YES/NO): YES